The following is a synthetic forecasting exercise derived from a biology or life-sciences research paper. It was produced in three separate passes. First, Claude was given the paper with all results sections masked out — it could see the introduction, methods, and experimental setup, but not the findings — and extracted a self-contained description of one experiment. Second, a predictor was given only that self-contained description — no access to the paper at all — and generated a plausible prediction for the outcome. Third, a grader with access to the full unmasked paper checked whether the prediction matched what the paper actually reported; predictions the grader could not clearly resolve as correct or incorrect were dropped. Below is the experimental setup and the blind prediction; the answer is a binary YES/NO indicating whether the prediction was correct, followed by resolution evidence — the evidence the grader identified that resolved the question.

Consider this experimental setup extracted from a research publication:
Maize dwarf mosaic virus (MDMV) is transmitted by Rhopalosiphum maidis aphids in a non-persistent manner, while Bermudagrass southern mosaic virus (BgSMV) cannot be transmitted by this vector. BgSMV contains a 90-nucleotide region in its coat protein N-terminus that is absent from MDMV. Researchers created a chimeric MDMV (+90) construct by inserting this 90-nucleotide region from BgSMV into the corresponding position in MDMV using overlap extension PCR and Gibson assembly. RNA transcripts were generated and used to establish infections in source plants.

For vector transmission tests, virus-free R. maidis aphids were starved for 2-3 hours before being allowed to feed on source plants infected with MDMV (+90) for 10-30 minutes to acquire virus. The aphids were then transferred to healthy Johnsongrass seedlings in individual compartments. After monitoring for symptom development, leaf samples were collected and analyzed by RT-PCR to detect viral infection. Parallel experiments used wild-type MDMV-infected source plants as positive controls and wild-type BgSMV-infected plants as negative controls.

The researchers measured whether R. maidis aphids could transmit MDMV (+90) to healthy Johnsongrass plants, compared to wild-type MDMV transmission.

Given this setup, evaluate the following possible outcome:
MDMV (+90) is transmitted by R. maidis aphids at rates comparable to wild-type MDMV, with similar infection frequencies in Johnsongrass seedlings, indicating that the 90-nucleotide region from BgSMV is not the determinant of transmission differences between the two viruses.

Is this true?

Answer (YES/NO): NO